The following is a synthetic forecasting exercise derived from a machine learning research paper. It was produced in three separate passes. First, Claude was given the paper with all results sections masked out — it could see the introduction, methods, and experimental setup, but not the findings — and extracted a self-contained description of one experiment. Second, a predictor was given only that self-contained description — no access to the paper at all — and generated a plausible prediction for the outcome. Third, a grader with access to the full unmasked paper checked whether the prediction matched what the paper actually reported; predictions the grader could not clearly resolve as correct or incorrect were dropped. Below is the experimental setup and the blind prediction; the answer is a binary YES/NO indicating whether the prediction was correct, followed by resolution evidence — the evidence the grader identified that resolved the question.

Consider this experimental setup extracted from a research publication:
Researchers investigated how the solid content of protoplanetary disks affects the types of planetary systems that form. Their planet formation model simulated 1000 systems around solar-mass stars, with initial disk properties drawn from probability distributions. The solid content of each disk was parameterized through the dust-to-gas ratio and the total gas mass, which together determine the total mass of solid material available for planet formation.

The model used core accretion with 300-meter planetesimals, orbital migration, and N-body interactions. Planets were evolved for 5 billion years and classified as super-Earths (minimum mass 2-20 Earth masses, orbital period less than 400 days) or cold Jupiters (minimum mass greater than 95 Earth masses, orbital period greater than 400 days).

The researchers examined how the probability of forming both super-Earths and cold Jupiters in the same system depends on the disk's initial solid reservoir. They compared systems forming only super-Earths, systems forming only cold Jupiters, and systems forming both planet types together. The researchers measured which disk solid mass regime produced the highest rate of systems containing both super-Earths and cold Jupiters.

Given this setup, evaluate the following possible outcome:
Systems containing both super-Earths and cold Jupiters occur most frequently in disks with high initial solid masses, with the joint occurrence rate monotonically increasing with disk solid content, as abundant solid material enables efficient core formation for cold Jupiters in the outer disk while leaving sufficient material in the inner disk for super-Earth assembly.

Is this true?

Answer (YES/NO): NO